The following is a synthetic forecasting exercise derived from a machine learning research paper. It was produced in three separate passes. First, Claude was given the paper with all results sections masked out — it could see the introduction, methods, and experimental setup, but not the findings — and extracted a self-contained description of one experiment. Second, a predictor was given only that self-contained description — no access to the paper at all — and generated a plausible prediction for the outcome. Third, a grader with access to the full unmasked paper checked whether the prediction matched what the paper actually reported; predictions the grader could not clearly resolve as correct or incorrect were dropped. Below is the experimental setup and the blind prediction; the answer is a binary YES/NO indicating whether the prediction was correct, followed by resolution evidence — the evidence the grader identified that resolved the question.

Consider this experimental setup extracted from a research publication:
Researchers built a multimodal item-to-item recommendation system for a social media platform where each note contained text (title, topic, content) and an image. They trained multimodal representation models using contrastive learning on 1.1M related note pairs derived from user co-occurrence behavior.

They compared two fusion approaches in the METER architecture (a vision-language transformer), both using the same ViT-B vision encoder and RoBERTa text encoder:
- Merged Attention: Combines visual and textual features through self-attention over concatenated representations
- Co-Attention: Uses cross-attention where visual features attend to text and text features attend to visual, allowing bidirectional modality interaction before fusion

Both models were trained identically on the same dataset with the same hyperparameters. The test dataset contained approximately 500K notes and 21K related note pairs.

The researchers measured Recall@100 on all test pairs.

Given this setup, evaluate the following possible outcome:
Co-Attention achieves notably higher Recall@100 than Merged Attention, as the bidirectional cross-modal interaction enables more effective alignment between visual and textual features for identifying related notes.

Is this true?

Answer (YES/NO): YES